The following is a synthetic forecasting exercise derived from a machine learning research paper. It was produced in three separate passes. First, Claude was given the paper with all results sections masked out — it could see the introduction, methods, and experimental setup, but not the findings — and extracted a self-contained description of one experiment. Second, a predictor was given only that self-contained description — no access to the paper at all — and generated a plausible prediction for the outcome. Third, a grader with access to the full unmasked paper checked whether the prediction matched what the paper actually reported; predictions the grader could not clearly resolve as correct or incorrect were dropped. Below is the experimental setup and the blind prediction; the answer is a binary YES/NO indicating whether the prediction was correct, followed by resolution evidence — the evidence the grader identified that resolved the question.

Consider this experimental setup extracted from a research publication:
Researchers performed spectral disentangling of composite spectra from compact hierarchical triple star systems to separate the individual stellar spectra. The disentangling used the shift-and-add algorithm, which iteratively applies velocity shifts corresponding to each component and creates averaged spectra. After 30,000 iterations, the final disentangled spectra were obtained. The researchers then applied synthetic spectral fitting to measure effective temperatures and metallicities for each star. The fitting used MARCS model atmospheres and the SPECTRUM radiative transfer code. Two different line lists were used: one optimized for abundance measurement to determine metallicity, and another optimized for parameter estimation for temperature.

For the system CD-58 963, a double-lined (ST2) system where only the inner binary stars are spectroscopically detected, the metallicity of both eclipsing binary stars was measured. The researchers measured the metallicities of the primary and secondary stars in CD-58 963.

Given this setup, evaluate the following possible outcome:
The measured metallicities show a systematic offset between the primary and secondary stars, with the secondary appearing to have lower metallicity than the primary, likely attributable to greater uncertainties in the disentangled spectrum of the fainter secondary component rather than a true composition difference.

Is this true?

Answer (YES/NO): NO